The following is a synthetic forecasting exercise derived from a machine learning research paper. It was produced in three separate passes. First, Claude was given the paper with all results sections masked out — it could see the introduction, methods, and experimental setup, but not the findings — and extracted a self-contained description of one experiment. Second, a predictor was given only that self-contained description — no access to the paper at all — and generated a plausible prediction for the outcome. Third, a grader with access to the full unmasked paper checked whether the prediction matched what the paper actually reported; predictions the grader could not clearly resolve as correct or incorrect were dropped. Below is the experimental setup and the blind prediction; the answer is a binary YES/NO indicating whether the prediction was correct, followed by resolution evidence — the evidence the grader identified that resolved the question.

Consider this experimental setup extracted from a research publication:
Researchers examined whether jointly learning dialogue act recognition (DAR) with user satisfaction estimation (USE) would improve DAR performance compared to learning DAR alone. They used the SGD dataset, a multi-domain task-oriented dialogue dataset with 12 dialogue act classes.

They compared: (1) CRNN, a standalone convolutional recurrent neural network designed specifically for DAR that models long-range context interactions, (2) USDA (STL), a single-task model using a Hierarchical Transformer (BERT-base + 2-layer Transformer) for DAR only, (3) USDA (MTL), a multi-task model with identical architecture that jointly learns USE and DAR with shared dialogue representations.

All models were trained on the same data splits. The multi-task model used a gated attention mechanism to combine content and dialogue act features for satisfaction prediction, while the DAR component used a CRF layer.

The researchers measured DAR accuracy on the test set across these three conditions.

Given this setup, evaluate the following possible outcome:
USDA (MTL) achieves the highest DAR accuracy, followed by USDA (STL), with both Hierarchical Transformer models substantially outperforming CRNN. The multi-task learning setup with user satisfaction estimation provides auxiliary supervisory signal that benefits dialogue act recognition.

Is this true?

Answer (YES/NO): YES